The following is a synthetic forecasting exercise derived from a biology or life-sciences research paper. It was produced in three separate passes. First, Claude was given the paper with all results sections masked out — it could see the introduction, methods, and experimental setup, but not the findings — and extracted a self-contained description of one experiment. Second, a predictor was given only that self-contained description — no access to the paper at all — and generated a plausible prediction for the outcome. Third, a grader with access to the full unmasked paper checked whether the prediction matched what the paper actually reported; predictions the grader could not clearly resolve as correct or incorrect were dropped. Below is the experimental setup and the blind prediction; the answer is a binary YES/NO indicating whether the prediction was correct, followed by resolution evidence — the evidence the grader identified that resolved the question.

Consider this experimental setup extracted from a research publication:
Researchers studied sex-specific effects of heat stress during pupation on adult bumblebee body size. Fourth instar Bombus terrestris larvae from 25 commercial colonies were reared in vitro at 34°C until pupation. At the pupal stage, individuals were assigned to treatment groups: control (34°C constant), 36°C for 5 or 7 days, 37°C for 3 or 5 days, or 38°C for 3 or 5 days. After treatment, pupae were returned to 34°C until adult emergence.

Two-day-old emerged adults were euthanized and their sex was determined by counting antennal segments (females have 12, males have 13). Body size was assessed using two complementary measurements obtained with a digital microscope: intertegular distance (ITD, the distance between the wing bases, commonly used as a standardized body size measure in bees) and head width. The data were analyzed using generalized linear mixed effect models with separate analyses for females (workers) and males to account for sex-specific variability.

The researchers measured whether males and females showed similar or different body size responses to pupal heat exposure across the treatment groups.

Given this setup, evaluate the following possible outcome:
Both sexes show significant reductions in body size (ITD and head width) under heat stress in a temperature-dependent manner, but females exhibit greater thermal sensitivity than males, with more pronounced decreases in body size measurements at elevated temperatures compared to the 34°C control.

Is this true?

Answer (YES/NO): NO